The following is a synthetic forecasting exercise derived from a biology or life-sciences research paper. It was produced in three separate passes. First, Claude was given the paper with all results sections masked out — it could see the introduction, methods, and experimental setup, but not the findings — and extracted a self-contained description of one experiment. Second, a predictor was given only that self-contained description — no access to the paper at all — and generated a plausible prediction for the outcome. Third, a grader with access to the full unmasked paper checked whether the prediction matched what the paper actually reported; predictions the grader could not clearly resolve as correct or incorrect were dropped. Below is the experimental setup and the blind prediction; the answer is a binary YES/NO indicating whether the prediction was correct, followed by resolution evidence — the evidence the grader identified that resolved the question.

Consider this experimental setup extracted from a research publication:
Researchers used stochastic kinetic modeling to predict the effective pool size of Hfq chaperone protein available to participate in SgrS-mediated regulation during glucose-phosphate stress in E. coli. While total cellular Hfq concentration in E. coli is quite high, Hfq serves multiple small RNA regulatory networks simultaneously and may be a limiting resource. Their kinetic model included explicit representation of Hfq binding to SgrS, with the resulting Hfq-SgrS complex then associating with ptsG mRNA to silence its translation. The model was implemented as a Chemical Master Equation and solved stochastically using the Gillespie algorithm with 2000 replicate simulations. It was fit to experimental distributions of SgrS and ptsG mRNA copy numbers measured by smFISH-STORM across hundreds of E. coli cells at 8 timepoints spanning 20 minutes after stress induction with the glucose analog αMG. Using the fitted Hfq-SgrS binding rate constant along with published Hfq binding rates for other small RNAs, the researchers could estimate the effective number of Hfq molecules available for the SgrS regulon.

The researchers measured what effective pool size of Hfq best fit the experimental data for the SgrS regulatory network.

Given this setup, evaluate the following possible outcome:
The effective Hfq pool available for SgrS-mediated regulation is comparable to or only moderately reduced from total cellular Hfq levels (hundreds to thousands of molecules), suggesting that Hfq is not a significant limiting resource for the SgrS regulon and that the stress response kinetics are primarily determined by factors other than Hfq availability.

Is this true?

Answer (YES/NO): NO